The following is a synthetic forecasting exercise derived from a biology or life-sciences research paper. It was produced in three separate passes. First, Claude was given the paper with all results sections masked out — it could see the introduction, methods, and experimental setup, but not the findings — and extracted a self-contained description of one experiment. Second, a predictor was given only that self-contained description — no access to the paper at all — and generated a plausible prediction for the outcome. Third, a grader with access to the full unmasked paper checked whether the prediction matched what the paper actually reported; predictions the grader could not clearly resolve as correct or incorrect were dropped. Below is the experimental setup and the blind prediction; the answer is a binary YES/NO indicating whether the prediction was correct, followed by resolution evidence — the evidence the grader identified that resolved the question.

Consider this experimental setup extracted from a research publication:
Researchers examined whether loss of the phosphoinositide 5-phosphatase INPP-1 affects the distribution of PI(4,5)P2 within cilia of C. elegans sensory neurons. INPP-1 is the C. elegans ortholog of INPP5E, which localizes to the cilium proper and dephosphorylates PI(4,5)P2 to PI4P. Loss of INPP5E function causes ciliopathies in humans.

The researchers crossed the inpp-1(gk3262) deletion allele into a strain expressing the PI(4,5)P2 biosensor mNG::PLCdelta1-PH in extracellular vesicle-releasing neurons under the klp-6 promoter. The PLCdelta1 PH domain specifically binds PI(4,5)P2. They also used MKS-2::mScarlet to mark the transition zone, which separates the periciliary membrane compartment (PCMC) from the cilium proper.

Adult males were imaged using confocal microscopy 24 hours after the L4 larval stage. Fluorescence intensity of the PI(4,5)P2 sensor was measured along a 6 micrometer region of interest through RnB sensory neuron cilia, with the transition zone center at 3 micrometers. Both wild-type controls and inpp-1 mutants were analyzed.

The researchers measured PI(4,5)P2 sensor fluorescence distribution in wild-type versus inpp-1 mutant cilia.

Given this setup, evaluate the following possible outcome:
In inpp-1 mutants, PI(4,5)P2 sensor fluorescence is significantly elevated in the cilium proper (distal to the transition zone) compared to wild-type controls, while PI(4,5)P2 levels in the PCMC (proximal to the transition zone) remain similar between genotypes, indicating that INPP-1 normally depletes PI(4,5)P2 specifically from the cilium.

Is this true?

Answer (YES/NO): YES